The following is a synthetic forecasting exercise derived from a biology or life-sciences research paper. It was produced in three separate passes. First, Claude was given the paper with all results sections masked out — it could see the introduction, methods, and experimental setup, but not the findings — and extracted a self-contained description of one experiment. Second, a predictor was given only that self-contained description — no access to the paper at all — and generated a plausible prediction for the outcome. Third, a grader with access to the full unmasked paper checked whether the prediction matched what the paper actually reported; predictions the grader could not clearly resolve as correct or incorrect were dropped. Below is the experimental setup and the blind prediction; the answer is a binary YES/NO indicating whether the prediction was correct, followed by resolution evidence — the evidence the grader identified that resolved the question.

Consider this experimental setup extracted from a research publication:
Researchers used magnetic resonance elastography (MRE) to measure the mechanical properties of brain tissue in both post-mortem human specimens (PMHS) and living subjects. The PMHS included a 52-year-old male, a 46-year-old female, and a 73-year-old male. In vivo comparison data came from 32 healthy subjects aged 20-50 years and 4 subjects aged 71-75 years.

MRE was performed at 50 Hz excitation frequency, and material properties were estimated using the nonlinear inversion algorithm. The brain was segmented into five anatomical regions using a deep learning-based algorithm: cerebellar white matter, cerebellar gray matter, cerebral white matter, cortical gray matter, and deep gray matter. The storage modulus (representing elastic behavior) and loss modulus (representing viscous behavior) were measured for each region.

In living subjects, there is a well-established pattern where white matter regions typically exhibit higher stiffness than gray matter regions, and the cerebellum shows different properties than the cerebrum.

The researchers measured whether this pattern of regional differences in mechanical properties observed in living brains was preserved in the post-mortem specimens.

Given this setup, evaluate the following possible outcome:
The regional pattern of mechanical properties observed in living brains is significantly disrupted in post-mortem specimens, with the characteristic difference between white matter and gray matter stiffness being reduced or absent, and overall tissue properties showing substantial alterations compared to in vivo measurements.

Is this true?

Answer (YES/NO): NO